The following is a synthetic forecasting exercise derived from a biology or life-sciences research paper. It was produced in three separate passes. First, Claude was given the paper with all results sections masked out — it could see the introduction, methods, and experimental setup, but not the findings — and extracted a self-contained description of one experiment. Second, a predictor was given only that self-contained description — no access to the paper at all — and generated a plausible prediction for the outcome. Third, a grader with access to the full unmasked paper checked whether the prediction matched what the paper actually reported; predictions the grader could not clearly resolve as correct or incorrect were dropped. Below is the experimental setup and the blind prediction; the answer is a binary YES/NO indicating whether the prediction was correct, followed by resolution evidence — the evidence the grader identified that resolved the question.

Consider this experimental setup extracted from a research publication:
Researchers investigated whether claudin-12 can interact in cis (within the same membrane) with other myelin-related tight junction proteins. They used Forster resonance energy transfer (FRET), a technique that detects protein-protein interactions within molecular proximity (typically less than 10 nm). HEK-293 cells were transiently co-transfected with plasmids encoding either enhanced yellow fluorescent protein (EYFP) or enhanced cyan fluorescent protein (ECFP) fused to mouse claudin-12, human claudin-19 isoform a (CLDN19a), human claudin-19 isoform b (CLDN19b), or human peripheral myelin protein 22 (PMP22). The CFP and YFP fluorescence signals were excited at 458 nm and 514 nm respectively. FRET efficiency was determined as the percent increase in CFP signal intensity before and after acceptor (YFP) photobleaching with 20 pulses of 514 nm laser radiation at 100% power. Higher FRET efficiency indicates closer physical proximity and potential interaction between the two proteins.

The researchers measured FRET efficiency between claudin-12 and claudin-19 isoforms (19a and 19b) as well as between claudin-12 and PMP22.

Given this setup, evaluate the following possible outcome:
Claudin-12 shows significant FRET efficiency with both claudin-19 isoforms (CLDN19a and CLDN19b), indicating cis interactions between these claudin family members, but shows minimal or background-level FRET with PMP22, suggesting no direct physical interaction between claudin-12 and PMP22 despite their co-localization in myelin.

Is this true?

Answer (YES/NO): NO